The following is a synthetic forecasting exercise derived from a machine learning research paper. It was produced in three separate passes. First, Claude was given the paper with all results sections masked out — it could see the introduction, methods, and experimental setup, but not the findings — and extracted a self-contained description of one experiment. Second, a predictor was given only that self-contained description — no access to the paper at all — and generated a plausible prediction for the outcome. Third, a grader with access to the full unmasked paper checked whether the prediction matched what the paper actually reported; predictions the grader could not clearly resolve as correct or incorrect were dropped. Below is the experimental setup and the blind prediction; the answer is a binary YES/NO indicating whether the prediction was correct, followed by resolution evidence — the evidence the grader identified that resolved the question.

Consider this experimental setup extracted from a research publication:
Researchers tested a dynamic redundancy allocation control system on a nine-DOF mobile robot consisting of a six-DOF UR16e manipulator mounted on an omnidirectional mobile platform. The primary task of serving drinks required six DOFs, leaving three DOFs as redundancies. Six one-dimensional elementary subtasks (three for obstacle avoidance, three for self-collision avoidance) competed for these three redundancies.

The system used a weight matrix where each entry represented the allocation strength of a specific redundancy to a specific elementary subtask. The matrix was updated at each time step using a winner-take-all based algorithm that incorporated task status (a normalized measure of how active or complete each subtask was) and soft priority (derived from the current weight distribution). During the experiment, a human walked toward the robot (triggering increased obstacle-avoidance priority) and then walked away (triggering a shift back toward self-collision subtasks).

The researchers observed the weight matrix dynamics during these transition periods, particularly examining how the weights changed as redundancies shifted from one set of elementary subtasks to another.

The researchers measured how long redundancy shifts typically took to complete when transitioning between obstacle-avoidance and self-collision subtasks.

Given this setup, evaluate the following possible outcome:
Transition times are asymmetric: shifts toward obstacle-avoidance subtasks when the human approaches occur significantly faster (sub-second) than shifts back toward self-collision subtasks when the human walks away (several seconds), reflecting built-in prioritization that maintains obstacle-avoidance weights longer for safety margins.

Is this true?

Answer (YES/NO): NO